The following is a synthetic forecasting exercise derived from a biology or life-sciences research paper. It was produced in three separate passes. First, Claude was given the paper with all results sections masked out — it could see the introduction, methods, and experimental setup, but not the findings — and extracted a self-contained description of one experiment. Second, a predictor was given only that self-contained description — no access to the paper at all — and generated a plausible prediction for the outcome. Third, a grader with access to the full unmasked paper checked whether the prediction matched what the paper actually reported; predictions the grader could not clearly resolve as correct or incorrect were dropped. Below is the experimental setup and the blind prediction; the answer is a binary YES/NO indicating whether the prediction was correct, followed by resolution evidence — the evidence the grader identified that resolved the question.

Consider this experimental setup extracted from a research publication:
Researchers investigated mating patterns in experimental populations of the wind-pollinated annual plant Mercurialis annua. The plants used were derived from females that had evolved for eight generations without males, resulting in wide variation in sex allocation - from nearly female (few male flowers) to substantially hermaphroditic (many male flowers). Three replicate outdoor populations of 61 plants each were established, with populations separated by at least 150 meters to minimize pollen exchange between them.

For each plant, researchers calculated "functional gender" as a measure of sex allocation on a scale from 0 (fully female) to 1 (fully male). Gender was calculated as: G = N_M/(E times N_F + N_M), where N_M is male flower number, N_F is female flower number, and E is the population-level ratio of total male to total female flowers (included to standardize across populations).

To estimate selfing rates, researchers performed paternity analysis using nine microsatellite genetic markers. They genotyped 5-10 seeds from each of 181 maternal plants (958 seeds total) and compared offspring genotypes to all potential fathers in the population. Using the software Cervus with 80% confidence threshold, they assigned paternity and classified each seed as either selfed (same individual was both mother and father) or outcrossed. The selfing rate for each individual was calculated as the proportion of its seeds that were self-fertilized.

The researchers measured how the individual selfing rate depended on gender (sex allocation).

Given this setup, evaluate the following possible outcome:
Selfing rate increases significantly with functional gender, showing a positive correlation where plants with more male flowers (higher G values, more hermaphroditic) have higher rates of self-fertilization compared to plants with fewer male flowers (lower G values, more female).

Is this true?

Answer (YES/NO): YES